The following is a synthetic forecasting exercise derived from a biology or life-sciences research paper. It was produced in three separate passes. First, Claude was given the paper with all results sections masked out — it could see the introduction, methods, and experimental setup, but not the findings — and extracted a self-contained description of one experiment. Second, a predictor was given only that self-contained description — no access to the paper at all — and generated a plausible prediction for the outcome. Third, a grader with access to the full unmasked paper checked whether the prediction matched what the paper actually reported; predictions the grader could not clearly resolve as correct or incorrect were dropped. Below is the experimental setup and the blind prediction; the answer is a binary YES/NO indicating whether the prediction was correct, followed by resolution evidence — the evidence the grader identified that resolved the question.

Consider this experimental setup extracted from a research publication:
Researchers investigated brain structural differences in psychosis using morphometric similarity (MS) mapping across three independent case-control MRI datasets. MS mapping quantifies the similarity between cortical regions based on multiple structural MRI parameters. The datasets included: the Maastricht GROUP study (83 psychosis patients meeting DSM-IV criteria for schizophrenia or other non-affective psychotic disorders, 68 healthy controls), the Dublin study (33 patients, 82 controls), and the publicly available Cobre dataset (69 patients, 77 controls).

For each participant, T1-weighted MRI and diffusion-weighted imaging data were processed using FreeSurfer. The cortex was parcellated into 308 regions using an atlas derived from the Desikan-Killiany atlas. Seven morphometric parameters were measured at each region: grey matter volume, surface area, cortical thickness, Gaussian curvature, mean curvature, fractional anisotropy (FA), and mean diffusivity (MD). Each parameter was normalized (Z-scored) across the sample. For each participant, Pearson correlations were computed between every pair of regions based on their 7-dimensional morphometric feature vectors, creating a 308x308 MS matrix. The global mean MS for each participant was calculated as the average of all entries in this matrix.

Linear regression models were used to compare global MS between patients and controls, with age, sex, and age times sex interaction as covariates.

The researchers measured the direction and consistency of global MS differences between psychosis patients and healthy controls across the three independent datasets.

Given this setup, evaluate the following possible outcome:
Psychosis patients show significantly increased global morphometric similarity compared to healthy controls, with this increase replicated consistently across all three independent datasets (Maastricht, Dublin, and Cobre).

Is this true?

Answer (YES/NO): NO